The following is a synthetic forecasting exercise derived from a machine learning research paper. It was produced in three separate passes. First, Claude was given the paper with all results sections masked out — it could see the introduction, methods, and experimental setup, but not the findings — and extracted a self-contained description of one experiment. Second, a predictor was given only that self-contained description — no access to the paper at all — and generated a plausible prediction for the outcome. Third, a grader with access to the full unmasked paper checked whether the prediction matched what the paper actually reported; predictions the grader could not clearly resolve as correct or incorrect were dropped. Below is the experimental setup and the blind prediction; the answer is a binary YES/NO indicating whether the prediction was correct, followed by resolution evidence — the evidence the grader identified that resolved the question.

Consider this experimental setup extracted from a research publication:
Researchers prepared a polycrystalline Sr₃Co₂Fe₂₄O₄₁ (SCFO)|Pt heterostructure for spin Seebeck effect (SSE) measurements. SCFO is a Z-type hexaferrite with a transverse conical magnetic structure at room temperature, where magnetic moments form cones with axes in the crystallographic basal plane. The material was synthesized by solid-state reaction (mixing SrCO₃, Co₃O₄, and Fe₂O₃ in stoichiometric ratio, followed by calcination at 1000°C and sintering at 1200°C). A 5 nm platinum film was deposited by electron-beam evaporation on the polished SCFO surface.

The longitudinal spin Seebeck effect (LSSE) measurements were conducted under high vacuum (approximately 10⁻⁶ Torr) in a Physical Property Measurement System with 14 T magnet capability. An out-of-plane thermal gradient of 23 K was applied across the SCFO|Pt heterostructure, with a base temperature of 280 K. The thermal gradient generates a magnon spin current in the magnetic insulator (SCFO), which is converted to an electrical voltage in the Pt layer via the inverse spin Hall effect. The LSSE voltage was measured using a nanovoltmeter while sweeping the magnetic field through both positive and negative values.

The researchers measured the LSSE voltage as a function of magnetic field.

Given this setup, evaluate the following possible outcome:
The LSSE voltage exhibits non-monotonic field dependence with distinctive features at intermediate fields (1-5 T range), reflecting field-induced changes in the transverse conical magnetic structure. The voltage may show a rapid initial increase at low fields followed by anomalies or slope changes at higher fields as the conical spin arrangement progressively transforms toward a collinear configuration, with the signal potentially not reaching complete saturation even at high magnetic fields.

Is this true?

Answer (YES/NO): NO